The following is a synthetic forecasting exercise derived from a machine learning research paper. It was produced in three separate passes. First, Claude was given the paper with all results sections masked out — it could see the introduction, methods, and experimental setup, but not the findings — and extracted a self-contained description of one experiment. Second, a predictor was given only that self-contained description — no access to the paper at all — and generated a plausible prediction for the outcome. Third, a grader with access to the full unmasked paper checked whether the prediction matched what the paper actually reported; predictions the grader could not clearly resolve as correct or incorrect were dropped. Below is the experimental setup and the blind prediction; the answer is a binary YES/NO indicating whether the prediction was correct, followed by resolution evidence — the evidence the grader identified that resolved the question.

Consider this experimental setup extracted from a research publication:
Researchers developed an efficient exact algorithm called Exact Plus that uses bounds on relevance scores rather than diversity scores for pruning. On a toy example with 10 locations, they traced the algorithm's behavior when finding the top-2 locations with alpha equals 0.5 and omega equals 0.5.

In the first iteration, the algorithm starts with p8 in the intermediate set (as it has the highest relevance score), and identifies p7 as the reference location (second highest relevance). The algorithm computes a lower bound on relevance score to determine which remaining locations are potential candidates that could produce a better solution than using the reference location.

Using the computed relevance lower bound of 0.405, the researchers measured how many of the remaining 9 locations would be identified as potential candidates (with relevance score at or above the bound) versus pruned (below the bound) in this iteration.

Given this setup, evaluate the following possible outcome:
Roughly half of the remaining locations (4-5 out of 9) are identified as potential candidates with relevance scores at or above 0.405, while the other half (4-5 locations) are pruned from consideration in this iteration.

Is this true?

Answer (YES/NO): NO